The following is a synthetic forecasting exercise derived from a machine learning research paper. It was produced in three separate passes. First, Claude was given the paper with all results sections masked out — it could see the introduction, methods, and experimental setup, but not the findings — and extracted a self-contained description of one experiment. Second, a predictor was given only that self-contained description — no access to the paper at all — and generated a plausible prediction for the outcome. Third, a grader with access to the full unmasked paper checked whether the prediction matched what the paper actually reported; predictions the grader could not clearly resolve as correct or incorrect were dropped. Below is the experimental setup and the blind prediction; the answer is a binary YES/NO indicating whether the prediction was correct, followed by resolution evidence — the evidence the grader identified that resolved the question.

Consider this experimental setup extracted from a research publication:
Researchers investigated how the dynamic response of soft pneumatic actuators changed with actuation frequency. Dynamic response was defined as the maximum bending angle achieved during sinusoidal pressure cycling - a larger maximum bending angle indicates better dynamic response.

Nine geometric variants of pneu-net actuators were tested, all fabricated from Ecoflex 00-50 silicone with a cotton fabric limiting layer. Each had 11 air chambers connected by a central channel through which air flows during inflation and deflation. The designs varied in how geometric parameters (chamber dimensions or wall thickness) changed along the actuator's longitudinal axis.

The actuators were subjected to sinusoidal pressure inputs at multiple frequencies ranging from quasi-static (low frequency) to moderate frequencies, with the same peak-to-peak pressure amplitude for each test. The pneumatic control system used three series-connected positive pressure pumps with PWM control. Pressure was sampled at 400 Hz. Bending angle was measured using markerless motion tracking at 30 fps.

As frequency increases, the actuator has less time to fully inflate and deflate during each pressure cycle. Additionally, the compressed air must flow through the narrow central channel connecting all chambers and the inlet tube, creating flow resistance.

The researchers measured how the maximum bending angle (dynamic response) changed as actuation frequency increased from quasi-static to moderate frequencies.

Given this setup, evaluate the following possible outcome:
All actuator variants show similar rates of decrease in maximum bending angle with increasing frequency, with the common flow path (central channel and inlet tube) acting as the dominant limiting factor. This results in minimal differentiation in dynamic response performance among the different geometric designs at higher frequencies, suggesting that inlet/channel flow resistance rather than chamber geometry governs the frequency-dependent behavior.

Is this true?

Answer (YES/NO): NO